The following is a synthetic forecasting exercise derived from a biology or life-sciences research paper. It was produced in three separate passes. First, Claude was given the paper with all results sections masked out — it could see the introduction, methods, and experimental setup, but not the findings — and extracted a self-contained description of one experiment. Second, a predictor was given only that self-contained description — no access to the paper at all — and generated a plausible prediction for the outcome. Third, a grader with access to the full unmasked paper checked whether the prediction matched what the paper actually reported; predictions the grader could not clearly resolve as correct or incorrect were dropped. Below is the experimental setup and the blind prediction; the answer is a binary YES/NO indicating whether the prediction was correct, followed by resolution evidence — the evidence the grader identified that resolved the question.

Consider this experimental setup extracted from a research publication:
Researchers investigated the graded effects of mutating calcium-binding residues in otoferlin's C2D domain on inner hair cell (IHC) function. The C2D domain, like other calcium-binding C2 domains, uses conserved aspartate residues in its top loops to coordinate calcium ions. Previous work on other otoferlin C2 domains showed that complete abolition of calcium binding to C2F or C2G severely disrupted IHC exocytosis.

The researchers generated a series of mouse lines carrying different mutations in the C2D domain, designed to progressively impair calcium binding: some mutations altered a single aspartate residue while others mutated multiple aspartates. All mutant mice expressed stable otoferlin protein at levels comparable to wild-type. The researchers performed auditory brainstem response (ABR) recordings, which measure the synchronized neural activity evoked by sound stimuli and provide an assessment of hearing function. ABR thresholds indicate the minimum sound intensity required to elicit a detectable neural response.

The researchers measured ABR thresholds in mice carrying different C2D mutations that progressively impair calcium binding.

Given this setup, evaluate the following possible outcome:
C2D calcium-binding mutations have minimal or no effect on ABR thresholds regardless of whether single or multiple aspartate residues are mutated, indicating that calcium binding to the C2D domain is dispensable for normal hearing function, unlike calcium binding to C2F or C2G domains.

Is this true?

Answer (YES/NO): NO